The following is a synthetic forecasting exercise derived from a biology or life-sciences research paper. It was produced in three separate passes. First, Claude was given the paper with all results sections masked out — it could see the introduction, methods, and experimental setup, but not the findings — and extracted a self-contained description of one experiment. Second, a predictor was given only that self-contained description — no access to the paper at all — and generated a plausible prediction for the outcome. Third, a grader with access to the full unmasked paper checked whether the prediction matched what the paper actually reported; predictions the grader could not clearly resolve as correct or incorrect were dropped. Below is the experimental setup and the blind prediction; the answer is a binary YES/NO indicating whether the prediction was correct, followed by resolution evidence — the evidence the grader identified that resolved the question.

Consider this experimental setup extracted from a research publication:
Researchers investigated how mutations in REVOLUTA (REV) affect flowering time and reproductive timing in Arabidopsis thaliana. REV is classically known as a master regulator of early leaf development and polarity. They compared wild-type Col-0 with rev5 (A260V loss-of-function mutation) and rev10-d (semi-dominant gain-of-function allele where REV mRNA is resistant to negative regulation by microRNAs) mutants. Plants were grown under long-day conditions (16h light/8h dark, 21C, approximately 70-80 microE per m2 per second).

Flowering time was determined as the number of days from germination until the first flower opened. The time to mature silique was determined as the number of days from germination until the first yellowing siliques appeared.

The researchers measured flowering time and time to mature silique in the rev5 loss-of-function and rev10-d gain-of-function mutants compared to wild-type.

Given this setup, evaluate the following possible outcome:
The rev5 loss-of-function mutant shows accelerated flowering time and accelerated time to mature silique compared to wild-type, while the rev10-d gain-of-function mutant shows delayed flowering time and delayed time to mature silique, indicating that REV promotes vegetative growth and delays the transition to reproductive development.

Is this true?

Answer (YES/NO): YES